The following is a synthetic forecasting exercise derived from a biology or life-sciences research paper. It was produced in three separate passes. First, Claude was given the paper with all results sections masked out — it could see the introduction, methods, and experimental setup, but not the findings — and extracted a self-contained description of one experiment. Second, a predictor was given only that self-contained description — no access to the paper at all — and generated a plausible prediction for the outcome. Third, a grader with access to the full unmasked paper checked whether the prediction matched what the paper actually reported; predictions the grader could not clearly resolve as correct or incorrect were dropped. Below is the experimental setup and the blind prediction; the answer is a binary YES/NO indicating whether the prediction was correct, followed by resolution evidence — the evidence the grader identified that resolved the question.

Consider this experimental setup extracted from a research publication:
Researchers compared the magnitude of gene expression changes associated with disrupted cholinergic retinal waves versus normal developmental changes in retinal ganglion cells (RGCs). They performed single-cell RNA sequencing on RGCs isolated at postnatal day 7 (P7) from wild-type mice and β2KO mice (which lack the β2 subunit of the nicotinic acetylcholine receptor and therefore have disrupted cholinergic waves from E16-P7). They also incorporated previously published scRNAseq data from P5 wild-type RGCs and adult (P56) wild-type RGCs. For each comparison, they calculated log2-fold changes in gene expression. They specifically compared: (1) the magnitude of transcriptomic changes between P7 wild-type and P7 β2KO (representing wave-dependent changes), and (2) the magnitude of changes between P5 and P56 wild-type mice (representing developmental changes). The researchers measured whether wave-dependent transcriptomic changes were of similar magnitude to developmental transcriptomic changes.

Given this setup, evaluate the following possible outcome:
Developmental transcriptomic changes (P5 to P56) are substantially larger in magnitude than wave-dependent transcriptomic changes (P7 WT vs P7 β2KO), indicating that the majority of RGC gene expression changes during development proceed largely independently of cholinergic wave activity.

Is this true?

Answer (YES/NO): YES